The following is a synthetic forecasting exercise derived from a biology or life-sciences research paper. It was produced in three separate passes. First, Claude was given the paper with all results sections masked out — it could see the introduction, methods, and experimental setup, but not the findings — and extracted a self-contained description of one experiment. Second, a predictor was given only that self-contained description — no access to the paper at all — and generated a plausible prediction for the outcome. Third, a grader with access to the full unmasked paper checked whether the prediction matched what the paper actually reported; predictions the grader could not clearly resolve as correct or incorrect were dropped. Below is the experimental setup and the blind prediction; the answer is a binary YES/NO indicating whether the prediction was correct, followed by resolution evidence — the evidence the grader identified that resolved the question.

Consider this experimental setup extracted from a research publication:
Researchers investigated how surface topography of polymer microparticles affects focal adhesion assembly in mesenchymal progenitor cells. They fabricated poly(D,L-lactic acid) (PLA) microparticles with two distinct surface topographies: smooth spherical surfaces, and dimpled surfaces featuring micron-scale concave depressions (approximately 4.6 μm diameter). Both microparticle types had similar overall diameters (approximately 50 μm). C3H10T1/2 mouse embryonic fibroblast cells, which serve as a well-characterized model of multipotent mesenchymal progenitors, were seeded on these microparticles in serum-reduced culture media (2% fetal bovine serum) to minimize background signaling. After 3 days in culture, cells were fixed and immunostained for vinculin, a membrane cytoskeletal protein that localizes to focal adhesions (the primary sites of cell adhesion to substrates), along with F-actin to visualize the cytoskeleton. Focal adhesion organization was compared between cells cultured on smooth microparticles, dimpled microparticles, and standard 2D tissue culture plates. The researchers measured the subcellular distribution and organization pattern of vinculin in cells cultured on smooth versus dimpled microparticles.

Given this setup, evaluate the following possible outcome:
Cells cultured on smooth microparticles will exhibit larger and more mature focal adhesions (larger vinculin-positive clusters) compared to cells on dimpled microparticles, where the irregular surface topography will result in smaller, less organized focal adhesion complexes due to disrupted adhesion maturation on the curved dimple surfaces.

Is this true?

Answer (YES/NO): NO